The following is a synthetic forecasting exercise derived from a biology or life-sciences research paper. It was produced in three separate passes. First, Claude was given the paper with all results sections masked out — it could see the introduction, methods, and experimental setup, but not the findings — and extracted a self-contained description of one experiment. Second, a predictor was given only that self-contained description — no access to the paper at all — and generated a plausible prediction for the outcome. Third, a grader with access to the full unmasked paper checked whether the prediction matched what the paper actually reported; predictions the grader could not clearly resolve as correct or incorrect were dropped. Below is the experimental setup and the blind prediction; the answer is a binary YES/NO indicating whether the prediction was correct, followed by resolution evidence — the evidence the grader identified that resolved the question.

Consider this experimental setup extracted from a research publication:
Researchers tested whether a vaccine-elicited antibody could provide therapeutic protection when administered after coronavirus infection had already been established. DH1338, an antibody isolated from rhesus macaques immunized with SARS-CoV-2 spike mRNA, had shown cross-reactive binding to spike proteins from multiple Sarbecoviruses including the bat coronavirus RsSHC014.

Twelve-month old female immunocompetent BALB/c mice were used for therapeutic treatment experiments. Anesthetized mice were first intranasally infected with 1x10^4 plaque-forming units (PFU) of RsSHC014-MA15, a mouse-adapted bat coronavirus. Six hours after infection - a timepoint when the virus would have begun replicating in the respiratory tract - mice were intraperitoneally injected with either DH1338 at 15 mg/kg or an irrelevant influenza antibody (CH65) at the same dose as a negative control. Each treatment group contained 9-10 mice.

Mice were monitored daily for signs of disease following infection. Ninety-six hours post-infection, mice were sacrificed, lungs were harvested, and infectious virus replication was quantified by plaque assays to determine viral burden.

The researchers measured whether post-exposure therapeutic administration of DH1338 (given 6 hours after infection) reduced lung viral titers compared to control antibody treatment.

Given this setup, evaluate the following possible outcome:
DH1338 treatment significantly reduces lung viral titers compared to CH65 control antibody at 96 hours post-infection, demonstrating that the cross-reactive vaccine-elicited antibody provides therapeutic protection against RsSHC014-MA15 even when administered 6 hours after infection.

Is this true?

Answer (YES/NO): YES